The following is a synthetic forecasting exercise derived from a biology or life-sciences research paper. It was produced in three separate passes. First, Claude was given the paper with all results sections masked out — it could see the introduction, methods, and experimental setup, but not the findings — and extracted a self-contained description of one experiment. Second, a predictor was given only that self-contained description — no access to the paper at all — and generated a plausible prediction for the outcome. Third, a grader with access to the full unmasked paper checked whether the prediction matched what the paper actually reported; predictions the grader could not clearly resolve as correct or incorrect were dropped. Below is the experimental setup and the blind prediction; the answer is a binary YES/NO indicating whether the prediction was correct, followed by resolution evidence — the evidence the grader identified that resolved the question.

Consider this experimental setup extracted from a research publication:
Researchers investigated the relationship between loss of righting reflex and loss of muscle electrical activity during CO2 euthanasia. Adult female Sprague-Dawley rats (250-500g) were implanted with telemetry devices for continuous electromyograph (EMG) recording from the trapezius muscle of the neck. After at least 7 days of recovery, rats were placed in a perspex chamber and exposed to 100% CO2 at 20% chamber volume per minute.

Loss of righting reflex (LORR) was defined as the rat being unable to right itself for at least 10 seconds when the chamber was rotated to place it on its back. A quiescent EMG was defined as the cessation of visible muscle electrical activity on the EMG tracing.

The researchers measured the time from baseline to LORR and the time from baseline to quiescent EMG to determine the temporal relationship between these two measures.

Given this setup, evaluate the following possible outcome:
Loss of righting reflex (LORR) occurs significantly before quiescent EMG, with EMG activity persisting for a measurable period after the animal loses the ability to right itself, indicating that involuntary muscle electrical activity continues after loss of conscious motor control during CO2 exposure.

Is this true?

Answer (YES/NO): YES